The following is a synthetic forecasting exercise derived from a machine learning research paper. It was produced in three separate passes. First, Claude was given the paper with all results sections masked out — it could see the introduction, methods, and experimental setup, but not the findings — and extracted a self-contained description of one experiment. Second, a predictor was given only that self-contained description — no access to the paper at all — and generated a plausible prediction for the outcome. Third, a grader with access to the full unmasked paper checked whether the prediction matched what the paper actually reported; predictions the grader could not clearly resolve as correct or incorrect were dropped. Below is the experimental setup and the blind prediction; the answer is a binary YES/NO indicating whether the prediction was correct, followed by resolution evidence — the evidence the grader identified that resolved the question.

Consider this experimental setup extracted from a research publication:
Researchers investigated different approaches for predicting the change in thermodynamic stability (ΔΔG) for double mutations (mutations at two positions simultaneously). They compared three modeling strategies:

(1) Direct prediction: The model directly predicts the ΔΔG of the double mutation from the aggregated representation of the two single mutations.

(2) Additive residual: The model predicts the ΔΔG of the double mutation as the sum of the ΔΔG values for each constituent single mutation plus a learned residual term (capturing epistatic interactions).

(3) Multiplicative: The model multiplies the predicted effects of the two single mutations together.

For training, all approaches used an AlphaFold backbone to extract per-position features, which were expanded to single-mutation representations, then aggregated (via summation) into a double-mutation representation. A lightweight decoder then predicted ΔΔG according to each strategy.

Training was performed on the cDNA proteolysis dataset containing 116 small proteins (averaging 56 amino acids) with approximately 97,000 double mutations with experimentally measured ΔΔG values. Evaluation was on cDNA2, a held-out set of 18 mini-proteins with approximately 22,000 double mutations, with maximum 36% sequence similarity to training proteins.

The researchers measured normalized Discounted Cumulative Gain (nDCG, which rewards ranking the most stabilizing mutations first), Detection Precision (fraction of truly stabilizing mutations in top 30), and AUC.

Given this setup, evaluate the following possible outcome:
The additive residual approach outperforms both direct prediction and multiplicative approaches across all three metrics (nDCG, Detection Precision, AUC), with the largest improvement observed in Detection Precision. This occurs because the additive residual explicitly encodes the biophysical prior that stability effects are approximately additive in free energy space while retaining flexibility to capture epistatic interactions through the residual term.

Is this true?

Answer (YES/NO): NO